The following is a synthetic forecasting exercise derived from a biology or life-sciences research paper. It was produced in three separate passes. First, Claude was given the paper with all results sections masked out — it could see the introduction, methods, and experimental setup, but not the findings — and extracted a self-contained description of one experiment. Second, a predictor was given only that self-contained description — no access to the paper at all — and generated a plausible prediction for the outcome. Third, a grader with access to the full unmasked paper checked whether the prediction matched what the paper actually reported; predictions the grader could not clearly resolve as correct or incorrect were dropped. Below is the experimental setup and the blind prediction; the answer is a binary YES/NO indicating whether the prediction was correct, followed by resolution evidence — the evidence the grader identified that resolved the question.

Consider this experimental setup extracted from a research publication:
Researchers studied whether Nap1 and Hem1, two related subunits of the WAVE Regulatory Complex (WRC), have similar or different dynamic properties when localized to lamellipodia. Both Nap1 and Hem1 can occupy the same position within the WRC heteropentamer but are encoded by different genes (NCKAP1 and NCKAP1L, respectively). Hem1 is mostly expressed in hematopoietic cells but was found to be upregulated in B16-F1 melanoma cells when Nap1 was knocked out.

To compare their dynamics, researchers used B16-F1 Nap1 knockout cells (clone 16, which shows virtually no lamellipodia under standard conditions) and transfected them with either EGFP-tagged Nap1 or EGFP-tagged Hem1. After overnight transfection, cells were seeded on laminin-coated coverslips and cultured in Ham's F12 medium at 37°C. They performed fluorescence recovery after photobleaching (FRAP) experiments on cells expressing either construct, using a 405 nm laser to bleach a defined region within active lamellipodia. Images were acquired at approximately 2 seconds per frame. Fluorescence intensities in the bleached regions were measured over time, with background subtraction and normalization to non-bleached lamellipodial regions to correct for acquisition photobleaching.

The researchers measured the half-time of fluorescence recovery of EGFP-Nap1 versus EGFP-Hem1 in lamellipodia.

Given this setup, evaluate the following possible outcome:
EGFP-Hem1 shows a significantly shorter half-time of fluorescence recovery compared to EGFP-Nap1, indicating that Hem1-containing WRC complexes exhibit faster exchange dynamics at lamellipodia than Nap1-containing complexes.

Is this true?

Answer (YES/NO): NO